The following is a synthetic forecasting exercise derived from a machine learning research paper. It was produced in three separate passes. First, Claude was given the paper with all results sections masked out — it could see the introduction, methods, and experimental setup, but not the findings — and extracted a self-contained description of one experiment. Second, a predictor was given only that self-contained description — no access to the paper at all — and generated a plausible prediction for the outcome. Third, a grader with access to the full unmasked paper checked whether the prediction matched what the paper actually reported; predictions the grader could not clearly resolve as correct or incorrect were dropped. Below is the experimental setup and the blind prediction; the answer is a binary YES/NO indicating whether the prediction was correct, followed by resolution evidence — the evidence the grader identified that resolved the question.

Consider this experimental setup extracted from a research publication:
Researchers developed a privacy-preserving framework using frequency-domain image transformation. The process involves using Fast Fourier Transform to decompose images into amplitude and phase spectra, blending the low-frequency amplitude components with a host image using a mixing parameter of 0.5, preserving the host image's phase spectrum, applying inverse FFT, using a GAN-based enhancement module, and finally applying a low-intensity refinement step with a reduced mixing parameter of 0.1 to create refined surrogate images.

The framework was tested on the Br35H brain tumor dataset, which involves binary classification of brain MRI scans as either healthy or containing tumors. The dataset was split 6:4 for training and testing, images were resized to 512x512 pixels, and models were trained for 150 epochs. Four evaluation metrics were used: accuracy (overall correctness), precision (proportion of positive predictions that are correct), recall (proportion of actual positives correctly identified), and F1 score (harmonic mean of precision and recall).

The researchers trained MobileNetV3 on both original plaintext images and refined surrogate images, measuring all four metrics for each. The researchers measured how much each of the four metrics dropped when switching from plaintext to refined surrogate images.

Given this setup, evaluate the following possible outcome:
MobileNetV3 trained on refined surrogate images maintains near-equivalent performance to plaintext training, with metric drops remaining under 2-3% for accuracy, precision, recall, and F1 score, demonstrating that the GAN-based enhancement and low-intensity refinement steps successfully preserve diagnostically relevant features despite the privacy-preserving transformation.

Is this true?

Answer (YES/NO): NO